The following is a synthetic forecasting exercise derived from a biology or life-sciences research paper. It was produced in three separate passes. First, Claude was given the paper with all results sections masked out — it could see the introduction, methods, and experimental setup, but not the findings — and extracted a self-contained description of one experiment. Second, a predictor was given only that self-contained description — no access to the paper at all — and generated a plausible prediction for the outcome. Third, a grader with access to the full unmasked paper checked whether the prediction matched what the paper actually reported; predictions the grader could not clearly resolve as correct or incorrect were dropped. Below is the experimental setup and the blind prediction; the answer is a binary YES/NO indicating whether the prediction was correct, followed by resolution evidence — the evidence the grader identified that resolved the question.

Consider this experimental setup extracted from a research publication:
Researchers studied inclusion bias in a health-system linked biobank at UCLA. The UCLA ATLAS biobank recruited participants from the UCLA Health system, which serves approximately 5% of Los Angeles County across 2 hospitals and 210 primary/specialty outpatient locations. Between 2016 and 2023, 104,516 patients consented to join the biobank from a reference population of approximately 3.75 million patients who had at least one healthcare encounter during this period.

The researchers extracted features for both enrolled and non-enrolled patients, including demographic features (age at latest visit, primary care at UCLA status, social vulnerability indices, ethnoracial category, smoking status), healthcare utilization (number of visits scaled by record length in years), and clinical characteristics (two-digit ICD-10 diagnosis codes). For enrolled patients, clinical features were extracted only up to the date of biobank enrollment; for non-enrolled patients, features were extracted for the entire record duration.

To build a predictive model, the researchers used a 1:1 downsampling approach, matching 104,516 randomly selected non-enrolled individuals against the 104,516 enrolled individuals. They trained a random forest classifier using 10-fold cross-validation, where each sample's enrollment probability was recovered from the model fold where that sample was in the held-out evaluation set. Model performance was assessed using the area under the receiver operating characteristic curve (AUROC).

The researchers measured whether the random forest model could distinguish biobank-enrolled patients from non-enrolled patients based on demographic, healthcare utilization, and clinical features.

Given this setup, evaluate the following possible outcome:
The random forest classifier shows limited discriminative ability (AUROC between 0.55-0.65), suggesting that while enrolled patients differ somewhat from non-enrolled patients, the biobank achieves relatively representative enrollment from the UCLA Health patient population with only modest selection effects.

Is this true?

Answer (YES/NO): NO